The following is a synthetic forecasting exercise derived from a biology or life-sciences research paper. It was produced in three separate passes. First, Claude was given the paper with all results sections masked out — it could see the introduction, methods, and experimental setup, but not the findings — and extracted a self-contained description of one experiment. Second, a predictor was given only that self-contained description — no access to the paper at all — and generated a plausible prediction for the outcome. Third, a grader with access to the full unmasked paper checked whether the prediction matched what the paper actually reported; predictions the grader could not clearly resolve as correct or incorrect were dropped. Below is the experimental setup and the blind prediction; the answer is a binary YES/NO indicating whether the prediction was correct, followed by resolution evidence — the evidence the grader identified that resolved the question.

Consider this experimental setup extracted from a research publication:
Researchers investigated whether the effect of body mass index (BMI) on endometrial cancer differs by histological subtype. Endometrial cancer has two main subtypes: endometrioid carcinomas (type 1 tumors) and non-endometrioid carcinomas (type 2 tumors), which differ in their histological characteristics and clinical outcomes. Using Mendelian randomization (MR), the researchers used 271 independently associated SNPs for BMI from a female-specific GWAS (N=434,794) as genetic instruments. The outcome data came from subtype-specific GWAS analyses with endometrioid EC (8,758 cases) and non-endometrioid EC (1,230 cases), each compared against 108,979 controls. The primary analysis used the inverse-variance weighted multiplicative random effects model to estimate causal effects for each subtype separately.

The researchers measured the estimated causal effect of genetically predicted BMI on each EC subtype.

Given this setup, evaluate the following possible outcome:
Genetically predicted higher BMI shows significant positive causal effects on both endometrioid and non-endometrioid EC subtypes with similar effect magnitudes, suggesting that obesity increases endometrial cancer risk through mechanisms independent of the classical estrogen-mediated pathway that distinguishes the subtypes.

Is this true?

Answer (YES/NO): NO